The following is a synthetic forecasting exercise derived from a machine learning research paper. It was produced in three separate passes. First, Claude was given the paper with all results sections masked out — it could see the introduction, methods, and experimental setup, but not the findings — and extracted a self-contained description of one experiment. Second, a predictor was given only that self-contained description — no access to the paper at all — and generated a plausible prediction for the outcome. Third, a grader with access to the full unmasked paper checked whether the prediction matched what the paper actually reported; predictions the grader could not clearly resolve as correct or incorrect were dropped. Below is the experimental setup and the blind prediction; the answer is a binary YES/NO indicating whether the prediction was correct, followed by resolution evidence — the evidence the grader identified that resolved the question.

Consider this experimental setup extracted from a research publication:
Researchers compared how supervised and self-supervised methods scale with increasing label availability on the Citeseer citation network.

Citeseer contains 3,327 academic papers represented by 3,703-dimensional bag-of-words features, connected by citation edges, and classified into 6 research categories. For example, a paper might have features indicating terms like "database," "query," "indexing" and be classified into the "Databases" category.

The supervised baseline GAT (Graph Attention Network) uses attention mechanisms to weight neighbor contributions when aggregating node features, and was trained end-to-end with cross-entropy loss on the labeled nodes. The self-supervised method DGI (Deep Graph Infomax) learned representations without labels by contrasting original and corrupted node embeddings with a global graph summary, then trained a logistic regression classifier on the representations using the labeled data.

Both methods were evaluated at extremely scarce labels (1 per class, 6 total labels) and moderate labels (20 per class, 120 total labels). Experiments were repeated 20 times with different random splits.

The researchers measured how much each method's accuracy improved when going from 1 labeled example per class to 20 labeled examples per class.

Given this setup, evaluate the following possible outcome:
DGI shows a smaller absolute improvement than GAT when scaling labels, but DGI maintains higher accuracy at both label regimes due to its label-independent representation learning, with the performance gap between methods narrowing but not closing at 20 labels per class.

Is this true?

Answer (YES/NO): YES